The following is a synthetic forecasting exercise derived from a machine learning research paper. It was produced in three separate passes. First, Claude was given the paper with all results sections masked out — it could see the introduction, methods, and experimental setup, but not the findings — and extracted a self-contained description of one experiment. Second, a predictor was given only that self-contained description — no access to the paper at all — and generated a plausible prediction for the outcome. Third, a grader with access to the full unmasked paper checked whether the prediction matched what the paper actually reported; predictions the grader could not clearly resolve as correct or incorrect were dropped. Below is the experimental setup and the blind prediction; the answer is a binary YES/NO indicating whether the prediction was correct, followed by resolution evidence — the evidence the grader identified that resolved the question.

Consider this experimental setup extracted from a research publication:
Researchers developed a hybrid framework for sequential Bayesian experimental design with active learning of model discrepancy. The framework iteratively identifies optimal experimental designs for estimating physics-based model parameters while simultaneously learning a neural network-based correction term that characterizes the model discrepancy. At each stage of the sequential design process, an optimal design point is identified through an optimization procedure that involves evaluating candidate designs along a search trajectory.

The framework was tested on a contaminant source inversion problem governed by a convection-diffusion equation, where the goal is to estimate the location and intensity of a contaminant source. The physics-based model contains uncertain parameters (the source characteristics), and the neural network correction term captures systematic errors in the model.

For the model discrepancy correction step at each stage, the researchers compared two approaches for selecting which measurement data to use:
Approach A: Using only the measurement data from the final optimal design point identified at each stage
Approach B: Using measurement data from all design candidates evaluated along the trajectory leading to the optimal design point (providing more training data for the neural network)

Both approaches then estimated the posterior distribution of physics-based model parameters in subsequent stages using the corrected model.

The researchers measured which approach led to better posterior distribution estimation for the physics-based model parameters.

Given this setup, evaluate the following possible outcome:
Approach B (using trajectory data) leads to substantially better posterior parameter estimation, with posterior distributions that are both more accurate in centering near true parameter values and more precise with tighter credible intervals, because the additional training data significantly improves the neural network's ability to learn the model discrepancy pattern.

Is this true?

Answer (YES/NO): NO